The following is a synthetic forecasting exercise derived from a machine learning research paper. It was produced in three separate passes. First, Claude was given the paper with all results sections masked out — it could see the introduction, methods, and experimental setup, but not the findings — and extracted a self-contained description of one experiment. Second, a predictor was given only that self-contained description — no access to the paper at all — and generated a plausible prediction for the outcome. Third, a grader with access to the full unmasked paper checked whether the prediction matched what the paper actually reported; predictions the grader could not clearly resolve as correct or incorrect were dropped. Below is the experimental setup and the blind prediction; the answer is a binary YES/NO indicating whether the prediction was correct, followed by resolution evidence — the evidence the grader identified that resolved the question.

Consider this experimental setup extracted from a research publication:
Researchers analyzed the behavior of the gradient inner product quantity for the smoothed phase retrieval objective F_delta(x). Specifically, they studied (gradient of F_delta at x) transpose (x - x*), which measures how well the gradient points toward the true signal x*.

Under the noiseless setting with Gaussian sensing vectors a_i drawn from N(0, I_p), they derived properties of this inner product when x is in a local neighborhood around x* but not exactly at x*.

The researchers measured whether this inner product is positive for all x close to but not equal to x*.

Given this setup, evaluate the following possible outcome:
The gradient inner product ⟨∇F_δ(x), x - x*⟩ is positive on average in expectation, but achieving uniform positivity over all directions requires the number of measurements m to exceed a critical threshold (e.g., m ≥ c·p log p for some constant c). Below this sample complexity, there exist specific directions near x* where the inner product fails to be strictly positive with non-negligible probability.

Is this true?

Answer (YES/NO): NO